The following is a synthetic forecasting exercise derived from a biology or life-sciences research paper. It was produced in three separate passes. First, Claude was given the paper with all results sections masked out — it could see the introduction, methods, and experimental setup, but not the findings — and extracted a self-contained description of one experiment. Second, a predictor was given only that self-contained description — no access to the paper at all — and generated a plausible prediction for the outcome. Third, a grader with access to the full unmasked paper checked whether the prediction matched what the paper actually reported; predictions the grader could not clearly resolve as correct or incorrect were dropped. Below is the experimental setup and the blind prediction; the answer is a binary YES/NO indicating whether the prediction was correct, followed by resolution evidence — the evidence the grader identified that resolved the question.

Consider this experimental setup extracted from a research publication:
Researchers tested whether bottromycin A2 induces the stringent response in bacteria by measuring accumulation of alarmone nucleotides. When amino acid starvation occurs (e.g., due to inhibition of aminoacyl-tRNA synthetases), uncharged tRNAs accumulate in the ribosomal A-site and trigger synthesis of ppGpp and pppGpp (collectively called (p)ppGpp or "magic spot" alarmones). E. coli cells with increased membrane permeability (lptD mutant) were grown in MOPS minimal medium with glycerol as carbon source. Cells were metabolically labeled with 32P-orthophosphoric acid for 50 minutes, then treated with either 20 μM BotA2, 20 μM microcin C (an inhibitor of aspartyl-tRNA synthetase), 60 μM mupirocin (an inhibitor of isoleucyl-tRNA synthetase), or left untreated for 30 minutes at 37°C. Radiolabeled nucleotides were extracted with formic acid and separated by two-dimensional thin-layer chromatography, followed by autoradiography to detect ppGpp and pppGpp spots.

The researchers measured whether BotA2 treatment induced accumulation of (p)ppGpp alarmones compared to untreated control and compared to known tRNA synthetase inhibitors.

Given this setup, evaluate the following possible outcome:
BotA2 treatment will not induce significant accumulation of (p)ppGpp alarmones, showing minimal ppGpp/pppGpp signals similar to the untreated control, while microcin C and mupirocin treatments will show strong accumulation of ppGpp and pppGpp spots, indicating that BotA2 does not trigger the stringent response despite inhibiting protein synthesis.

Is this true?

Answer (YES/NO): YES